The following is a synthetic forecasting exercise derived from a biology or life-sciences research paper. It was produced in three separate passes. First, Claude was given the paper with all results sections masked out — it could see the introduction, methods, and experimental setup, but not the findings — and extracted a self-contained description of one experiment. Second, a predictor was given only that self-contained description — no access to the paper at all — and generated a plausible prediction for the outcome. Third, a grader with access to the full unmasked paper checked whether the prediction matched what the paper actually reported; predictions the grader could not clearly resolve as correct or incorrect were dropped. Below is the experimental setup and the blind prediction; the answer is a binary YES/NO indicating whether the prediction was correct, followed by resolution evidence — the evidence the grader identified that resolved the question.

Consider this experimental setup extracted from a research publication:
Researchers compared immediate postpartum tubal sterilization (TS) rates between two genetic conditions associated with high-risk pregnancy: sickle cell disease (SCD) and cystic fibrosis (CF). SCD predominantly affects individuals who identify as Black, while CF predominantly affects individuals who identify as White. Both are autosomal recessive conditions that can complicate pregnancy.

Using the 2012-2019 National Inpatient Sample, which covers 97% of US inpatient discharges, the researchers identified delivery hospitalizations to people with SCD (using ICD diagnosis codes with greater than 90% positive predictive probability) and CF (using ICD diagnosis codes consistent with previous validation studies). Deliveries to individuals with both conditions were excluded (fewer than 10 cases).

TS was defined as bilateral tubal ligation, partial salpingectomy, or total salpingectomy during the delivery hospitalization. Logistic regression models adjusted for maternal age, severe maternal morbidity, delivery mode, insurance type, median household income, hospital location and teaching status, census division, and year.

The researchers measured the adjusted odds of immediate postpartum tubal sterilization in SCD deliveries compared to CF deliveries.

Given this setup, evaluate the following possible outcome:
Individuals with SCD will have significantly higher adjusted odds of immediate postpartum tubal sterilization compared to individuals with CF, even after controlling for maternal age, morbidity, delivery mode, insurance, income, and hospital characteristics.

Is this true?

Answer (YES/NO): NO